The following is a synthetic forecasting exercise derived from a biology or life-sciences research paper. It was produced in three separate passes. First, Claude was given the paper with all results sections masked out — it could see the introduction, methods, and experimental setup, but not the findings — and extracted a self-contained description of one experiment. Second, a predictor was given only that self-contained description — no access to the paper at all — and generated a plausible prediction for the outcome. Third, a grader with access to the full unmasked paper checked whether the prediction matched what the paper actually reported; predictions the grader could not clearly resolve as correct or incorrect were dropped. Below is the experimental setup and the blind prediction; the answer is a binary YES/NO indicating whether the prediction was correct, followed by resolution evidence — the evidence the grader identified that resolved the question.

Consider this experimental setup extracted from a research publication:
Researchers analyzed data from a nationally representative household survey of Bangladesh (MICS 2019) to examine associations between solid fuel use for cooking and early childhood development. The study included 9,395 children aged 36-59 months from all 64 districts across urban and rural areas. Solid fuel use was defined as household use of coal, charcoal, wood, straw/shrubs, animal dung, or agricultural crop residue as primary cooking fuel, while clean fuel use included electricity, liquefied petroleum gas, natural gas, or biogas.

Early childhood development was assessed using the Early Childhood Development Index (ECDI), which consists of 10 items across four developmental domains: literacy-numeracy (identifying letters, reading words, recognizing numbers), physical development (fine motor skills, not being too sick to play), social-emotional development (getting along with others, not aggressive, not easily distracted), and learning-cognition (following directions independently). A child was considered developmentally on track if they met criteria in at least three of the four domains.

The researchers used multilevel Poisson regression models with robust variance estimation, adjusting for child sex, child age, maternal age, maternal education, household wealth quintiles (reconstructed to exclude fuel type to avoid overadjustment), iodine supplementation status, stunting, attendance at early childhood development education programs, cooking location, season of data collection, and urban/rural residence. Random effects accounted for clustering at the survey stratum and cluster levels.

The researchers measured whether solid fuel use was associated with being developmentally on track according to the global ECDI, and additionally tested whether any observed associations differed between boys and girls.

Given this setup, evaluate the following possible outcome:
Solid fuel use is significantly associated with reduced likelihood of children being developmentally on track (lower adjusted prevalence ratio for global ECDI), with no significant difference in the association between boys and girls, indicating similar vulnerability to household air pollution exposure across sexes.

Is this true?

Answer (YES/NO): YES